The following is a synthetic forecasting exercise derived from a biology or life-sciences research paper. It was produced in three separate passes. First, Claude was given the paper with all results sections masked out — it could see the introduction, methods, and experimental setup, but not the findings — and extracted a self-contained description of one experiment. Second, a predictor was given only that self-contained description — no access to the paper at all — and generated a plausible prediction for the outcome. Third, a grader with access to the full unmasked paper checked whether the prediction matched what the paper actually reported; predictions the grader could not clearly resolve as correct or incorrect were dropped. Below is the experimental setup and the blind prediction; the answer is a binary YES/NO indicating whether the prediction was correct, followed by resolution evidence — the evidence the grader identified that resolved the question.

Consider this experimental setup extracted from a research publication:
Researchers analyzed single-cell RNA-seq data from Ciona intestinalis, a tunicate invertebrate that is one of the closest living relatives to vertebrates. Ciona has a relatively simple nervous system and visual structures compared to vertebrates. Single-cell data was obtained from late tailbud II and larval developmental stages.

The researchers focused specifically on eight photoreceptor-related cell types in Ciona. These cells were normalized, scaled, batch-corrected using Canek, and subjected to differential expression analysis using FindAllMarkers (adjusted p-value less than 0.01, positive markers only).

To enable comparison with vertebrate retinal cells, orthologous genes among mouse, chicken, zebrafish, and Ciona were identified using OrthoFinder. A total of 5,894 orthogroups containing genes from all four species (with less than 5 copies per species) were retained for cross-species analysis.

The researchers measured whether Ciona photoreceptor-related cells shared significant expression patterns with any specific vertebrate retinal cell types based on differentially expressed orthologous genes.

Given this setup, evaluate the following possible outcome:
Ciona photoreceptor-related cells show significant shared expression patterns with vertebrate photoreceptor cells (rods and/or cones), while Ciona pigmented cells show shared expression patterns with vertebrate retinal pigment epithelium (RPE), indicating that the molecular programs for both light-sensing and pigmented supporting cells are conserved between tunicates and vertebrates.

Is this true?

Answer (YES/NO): NO